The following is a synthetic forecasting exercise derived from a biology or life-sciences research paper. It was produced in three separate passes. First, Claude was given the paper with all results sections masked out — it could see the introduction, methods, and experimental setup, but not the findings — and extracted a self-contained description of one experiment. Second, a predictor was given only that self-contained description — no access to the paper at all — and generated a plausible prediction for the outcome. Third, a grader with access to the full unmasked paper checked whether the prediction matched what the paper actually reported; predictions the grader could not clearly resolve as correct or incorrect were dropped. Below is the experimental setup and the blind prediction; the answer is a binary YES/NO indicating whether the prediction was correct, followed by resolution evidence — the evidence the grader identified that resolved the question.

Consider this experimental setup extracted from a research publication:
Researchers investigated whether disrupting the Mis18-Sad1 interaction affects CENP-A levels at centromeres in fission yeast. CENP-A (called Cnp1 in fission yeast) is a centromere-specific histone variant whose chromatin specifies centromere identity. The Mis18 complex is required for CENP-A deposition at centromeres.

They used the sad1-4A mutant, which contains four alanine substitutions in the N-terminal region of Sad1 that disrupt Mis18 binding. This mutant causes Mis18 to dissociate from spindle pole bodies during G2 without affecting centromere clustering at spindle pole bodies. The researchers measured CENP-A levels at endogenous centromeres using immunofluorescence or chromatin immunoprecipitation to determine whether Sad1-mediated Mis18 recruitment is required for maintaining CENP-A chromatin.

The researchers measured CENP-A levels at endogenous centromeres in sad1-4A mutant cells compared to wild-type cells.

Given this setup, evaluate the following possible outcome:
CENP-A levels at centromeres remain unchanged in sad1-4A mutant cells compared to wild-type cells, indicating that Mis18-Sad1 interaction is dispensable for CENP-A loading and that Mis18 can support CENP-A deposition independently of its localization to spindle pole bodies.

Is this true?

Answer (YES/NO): YES